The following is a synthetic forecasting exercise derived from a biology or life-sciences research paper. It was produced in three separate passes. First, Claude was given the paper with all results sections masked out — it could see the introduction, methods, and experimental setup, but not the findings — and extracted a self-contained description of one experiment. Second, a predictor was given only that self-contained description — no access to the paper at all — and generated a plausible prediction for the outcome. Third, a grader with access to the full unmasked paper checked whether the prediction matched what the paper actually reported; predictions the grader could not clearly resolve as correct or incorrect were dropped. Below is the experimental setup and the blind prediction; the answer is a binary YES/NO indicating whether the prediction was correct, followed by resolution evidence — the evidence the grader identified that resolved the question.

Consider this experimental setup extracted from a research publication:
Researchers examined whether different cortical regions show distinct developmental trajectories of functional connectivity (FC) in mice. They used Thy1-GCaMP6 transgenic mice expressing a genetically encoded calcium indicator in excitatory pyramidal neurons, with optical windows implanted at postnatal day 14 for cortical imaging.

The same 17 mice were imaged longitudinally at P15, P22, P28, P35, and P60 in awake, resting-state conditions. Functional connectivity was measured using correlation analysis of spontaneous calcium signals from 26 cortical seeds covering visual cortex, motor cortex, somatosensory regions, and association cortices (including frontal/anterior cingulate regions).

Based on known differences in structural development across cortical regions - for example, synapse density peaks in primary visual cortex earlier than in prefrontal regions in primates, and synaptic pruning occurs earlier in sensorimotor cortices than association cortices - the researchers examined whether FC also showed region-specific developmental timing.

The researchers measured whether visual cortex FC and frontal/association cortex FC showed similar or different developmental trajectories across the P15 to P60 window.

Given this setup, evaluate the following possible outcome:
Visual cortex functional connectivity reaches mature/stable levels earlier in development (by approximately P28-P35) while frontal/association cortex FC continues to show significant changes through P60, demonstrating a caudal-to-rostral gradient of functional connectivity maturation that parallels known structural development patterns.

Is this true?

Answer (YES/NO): NO